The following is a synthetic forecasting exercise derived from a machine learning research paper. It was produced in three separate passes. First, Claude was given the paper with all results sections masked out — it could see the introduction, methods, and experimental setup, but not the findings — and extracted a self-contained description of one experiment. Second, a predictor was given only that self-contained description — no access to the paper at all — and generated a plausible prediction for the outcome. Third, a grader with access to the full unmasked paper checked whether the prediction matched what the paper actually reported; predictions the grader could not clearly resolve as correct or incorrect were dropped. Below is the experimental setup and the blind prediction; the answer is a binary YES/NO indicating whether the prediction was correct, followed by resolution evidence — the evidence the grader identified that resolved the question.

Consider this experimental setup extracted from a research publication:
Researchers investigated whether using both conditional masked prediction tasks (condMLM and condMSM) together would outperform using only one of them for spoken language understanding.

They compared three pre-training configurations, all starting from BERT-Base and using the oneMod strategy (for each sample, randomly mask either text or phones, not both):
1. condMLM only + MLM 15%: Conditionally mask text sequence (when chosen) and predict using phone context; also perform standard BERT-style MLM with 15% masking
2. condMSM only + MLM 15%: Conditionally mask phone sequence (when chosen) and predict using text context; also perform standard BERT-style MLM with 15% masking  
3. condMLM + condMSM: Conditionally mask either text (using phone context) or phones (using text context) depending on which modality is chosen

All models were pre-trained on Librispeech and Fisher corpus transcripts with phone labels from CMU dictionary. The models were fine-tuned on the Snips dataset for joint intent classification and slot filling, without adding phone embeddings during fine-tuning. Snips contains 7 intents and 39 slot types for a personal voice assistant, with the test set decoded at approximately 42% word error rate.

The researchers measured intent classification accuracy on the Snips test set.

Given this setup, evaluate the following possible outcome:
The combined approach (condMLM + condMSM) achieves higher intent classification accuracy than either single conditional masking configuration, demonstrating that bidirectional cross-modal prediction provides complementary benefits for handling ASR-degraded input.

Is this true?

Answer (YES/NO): YES